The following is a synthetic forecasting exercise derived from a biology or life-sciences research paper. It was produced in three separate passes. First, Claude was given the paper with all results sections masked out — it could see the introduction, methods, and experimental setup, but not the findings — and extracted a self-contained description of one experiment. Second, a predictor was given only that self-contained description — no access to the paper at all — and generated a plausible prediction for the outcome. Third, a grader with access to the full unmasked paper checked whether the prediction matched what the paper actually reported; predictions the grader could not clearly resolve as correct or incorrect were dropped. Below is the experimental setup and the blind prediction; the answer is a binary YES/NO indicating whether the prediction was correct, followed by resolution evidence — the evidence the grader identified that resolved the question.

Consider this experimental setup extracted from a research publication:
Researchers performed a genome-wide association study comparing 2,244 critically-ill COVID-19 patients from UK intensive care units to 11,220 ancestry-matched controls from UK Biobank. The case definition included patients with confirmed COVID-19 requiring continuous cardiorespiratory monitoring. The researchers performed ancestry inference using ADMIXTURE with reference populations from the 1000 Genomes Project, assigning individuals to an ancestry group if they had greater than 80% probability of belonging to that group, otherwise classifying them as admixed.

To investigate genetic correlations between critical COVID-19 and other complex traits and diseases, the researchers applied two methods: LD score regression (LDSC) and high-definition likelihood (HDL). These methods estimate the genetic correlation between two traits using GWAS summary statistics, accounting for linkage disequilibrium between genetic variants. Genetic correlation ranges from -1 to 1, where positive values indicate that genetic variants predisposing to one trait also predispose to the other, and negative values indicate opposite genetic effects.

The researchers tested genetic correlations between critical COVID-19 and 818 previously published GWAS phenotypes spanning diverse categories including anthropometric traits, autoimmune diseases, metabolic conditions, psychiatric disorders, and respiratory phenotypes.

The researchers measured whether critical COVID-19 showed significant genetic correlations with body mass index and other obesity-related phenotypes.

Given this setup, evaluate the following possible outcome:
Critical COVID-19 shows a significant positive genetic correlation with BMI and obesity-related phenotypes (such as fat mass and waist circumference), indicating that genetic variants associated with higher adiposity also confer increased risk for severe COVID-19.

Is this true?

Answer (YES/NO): YES